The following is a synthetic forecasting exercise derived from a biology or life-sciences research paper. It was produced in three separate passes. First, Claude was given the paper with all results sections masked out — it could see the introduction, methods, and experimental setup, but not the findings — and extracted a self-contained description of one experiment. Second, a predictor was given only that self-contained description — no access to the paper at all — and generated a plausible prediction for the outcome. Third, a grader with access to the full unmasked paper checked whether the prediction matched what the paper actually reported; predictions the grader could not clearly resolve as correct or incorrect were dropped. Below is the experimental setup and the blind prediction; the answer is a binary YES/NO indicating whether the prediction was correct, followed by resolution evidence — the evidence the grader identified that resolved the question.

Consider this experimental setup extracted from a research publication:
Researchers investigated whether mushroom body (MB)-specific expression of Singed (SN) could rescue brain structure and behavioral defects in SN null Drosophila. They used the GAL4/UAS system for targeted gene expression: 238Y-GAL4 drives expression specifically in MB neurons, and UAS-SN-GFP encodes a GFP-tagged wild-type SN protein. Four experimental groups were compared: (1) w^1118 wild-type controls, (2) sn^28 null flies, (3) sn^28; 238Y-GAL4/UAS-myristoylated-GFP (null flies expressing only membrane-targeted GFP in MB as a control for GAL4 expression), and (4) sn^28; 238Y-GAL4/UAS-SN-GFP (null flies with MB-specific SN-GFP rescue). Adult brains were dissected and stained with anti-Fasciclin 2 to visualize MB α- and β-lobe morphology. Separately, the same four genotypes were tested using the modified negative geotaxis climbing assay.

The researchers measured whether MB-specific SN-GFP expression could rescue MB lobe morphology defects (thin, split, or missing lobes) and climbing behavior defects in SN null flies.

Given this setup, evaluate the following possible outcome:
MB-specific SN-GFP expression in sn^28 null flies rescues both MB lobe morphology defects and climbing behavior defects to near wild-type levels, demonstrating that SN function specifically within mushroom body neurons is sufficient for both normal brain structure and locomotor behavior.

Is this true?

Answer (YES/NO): YES